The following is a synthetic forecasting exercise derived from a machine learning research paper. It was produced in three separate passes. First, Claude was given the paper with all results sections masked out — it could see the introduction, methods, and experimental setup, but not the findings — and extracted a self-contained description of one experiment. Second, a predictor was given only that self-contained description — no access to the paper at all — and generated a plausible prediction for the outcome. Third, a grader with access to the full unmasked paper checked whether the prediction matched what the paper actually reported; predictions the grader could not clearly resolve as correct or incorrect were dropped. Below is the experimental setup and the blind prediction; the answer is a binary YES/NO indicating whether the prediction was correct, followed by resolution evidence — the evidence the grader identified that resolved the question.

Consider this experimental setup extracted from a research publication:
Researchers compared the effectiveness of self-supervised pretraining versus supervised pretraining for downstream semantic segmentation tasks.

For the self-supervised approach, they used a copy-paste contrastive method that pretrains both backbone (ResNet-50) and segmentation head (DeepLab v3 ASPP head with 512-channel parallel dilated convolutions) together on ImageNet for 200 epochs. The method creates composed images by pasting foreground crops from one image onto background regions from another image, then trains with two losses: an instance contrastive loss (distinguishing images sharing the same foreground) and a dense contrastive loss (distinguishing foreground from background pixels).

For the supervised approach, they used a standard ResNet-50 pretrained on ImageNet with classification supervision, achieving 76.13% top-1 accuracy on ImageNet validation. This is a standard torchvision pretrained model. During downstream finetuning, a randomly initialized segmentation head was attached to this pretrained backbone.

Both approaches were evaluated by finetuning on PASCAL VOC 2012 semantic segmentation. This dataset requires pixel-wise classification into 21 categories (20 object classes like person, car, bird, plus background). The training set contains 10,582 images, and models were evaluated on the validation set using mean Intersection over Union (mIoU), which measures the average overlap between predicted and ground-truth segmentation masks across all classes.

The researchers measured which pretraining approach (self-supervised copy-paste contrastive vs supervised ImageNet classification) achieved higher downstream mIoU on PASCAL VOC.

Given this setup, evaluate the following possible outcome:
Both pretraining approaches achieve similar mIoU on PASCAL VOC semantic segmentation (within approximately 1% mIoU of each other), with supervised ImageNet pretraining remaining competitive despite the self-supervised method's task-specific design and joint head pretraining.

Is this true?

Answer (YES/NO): NO